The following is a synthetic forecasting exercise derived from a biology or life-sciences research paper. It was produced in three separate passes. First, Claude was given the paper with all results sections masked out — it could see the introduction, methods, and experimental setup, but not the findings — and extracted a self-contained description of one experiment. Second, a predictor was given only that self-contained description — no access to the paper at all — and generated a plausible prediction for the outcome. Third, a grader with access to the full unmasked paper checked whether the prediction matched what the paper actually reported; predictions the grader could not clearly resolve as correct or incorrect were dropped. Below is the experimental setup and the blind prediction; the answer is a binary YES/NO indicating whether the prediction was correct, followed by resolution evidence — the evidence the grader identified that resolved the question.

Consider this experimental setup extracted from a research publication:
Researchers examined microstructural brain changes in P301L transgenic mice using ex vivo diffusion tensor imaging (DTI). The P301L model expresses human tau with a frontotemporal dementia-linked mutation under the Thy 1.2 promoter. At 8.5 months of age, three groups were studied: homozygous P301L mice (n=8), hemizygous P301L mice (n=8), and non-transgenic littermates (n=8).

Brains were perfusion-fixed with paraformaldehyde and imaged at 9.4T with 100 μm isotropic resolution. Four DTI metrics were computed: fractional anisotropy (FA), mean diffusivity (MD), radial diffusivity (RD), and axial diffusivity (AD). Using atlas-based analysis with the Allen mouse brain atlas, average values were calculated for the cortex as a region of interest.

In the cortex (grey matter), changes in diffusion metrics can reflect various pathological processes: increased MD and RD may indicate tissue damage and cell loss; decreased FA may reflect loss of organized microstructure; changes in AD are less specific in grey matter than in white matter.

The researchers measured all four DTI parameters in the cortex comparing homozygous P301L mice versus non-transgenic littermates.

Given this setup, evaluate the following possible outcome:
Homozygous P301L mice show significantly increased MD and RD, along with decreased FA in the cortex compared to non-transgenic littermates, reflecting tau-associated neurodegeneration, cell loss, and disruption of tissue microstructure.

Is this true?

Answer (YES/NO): NO